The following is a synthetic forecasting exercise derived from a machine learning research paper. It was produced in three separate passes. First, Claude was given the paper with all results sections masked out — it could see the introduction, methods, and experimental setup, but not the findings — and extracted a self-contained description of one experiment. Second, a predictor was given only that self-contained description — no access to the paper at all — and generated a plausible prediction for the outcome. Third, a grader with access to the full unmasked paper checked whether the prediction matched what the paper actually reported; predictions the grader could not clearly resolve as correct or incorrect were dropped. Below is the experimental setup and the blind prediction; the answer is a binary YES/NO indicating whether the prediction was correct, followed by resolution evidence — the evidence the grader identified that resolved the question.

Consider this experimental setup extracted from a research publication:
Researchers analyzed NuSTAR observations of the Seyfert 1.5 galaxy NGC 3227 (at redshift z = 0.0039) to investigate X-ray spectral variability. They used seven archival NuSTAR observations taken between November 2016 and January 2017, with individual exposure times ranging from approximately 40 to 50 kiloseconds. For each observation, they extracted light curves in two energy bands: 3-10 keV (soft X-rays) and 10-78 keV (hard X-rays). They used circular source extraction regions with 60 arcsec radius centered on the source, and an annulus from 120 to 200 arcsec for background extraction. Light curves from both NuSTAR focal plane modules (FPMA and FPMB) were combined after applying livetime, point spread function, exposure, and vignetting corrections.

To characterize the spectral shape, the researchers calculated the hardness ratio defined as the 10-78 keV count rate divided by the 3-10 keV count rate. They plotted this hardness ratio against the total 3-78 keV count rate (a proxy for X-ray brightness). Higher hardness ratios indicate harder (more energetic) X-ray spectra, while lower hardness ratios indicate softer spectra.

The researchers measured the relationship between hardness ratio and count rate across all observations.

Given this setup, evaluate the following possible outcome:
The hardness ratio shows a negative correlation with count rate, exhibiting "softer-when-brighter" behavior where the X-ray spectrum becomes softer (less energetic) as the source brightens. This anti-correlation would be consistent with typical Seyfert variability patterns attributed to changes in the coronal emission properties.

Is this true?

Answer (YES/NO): YES